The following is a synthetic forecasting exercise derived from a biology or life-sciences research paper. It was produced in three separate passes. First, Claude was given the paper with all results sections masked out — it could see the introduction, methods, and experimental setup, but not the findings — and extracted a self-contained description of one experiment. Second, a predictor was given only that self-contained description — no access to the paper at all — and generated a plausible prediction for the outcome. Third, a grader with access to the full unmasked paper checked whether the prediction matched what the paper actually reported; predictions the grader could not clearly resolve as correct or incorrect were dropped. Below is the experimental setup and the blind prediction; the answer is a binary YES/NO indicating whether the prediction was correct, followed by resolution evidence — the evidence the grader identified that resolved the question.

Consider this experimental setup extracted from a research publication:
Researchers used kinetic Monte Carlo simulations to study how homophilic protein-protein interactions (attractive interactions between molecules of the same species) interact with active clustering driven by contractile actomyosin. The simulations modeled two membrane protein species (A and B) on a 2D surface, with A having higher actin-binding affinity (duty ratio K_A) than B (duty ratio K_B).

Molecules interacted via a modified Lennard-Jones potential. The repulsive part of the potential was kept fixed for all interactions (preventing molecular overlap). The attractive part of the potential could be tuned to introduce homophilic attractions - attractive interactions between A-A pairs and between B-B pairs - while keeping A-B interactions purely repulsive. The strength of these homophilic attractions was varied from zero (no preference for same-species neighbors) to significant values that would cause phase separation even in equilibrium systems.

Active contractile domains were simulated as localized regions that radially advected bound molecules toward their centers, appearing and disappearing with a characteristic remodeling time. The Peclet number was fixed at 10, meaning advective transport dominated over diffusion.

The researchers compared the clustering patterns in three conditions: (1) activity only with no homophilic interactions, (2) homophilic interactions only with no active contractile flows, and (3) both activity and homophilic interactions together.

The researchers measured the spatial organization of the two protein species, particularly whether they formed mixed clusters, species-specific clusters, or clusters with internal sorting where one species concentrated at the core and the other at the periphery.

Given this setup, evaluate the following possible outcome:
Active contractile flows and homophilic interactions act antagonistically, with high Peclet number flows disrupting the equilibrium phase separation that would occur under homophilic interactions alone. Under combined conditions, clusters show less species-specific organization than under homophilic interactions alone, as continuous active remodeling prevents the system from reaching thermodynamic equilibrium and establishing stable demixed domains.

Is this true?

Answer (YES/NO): NO